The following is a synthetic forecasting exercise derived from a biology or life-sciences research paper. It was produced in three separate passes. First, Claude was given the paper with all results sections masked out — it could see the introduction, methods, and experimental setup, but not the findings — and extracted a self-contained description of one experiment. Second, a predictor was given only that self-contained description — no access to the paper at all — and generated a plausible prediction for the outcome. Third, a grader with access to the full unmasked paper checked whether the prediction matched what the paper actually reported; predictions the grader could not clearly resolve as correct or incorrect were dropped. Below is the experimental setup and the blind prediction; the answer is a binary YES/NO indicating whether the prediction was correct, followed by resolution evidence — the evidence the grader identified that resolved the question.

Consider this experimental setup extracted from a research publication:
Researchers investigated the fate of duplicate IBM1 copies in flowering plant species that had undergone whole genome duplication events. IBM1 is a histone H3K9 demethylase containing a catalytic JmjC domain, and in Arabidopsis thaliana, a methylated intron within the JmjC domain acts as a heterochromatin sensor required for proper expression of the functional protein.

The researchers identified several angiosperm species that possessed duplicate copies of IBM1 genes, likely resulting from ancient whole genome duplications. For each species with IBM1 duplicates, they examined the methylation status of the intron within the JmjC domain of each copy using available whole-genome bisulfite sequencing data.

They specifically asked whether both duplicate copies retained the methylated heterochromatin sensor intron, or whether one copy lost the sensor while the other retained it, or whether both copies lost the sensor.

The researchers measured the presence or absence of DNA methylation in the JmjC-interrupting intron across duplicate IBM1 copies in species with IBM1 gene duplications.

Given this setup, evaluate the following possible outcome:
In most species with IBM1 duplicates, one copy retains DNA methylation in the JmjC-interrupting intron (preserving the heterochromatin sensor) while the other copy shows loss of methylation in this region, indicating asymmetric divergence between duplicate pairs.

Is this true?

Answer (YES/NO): YES